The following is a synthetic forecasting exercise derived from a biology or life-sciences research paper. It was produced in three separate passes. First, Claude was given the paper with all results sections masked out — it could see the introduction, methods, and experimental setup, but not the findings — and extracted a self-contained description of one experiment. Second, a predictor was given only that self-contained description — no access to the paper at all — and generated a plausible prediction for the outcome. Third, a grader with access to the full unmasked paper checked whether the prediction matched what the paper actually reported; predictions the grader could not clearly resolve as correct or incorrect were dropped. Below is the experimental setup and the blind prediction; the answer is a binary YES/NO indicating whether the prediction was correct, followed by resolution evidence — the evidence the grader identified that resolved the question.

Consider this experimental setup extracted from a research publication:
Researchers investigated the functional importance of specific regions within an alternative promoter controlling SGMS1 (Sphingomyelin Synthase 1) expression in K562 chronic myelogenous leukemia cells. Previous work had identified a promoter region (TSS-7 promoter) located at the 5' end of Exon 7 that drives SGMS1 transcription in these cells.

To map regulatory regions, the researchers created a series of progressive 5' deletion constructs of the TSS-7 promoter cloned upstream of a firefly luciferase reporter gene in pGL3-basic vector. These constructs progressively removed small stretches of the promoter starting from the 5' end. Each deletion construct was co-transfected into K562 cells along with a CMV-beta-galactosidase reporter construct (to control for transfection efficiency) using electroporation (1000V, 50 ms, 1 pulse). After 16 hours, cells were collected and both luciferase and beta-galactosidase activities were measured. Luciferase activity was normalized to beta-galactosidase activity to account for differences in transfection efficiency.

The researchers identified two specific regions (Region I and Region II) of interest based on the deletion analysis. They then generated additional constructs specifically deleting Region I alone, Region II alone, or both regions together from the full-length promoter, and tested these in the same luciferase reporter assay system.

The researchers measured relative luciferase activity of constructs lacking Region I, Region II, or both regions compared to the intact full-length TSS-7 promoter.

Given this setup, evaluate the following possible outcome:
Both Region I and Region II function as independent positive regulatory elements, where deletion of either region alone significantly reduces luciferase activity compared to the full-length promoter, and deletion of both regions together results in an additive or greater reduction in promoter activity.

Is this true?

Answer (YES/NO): NO